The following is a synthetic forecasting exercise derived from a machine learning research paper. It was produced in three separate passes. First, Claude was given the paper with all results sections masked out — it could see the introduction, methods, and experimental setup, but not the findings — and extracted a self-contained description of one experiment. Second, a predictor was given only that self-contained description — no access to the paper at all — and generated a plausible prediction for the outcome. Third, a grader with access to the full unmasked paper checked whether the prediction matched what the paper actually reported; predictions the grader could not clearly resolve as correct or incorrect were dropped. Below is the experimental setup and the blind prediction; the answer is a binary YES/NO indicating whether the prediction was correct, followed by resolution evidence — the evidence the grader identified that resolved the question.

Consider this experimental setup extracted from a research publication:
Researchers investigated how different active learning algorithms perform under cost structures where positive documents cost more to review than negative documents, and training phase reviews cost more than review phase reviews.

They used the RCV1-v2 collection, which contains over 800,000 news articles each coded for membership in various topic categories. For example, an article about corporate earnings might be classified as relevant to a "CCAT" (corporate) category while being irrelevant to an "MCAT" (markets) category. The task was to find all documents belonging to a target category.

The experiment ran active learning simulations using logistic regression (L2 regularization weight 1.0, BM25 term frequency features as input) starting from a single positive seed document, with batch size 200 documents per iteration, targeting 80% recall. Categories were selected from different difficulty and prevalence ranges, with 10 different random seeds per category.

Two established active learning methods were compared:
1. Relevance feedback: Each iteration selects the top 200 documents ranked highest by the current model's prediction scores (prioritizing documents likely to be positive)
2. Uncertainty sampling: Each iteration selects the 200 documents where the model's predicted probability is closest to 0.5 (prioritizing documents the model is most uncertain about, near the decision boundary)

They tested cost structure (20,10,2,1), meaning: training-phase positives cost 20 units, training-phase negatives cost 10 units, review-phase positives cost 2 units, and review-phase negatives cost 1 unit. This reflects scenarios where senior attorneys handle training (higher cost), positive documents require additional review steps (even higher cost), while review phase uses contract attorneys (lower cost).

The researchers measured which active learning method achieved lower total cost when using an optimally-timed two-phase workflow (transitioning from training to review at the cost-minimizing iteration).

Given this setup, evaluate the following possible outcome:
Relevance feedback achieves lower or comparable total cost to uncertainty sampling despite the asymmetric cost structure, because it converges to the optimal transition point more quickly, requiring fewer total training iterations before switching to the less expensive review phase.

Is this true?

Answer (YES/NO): NO